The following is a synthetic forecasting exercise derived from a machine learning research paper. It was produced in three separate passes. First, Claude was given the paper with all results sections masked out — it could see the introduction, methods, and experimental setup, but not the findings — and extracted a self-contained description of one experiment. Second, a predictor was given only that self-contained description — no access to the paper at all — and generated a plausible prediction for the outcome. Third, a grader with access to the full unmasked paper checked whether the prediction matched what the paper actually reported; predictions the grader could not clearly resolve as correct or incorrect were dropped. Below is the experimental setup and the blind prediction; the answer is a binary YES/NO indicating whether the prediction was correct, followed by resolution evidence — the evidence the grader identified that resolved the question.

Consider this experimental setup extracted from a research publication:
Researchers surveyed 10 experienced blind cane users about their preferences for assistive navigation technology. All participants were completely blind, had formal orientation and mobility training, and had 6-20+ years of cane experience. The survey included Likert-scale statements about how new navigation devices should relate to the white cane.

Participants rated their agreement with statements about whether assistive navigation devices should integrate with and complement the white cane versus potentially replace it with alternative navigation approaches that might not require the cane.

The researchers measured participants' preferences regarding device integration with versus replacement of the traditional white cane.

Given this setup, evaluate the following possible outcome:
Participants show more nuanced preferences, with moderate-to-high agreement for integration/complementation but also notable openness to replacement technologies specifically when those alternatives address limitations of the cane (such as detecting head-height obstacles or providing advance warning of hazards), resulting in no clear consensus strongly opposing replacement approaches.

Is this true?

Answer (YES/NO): NO